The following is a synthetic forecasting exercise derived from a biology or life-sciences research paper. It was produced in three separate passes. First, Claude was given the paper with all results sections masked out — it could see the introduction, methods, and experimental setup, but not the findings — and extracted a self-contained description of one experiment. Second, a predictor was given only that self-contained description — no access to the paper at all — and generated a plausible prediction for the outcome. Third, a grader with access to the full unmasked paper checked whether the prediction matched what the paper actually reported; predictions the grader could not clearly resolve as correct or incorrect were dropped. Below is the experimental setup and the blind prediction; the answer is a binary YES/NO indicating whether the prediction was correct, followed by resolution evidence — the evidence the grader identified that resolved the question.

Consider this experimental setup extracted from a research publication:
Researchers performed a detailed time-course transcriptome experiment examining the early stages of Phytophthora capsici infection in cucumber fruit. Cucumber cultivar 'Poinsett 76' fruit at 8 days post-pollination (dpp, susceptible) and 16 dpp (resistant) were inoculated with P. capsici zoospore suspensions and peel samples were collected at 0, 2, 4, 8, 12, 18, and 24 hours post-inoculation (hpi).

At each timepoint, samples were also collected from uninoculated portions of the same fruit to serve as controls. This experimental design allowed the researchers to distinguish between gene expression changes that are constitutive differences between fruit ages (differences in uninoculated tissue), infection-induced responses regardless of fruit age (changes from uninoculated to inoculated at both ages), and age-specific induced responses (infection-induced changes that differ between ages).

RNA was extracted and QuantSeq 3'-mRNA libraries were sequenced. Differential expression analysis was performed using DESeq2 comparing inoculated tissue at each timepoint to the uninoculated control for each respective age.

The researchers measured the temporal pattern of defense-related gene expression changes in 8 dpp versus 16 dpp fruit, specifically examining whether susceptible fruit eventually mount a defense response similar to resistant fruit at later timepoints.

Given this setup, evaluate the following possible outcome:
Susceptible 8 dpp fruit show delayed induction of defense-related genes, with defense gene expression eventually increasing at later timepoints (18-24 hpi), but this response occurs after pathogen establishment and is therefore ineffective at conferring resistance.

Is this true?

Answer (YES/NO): NO